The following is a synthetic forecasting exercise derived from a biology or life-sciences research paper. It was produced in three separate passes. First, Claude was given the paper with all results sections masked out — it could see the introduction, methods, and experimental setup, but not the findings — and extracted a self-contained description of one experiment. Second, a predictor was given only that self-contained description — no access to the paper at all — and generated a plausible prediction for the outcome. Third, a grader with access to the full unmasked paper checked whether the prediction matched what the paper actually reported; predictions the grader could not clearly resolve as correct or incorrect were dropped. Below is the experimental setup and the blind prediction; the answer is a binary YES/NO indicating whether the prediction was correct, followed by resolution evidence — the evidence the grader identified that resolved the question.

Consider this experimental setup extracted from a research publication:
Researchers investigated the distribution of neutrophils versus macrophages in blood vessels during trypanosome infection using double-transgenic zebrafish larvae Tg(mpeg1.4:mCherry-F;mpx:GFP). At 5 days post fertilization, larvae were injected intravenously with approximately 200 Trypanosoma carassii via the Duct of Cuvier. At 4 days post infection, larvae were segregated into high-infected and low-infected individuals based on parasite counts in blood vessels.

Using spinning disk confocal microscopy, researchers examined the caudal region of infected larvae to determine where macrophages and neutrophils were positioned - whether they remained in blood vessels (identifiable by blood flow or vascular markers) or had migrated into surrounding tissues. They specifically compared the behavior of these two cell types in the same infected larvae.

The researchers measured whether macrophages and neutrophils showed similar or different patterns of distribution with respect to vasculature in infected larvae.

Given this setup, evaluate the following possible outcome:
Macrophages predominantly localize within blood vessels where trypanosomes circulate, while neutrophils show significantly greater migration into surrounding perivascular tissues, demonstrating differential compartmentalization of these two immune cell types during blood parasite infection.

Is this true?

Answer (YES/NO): NO